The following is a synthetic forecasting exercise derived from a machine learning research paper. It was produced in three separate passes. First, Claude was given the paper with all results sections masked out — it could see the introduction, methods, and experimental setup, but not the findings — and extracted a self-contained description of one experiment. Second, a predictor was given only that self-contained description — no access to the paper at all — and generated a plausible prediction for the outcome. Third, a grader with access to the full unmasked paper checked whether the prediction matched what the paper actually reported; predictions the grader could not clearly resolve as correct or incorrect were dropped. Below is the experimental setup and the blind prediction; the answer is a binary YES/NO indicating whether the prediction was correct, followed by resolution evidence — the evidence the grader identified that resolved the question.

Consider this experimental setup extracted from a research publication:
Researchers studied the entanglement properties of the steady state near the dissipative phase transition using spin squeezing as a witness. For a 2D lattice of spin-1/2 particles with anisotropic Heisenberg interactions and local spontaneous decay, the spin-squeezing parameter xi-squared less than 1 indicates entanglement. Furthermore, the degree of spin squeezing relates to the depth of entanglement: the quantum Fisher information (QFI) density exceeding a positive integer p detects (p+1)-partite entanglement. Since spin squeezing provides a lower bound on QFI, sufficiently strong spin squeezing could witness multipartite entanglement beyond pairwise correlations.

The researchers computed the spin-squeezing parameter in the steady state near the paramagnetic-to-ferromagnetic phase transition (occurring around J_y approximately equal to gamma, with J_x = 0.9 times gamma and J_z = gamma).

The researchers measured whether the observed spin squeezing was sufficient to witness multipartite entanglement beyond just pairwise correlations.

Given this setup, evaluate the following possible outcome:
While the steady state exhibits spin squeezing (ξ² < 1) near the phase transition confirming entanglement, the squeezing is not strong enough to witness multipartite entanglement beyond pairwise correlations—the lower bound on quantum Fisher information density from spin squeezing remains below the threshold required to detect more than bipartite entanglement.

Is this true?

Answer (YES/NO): YES